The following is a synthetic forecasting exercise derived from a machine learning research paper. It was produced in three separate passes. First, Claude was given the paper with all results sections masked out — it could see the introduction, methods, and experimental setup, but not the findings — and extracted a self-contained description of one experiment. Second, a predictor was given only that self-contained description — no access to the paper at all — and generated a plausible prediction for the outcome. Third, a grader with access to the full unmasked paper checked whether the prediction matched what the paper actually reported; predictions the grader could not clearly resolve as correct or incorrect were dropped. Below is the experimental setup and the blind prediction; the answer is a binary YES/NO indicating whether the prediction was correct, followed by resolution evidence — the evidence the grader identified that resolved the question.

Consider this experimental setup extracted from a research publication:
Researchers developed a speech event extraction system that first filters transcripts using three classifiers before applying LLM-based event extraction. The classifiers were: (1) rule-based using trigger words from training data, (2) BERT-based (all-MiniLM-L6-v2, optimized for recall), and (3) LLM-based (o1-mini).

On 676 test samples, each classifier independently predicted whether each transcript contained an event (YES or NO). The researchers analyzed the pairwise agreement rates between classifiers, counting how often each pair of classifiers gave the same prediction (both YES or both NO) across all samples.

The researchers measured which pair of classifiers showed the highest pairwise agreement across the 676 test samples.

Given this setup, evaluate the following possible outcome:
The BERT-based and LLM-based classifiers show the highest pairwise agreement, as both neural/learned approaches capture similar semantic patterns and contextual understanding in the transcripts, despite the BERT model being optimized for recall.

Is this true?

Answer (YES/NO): NO